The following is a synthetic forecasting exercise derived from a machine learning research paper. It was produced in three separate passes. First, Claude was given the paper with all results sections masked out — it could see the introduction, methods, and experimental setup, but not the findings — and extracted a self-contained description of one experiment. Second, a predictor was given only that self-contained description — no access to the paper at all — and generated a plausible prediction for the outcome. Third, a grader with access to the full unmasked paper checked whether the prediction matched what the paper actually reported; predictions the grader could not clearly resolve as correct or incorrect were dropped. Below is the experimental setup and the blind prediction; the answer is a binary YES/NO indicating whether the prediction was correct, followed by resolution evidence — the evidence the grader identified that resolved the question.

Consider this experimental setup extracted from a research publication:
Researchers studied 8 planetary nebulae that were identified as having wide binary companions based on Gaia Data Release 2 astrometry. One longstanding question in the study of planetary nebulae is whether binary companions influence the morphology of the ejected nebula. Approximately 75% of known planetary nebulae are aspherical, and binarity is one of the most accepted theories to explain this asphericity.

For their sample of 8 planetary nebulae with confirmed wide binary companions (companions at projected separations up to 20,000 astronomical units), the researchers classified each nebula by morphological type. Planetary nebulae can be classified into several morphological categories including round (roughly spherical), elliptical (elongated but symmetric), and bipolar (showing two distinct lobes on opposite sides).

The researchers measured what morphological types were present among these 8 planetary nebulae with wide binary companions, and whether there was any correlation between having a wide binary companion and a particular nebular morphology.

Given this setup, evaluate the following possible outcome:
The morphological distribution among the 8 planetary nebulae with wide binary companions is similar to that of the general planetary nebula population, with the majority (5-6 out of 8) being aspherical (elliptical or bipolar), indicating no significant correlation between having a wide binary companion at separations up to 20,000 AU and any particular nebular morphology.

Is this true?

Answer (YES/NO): YES